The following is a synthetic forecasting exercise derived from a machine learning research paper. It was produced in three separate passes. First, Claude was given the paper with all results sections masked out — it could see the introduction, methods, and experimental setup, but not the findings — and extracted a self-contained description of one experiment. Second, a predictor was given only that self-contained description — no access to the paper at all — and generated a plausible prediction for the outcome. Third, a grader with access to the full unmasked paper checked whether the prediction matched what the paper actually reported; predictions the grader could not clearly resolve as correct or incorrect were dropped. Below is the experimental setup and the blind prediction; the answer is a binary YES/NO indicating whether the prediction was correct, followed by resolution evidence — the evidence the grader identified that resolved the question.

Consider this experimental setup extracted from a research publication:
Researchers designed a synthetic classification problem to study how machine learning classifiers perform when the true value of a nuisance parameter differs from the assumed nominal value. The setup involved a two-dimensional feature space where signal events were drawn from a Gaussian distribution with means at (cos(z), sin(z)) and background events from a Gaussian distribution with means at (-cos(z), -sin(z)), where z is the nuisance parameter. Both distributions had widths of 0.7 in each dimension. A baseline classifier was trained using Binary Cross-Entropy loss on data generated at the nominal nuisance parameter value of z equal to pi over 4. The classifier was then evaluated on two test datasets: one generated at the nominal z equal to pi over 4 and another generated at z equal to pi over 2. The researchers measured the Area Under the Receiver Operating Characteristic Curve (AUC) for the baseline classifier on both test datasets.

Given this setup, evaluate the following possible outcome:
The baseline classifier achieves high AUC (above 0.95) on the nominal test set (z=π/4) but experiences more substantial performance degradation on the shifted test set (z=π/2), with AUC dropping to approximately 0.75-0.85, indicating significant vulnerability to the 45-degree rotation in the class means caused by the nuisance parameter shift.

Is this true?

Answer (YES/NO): NO